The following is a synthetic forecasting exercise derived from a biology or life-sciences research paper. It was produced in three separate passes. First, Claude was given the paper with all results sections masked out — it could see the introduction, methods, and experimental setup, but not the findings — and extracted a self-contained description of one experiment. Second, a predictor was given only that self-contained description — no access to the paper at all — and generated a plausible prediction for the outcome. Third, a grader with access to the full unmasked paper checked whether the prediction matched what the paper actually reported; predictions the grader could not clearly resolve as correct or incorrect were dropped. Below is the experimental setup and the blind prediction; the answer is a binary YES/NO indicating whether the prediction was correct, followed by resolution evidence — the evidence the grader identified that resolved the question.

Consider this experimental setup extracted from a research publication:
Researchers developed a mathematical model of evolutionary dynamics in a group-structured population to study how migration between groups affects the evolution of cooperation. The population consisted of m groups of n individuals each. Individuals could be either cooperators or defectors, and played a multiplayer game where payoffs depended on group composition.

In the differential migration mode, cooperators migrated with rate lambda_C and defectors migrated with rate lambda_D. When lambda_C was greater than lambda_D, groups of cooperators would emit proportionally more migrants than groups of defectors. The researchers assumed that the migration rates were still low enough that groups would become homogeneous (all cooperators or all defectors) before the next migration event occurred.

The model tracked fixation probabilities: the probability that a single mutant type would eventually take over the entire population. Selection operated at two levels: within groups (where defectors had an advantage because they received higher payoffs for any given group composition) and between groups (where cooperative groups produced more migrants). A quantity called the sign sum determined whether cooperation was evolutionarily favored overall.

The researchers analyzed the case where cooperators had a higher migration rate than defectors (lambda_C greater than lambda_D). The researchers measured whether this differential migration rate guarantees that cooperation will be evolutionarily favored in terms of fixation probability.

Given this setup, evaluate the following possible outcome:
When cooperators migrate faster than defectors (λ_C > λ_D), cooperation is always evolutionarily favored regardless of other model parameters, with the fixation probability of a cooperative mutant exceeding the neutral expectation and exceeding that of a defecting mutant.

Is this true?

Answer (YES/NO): NO